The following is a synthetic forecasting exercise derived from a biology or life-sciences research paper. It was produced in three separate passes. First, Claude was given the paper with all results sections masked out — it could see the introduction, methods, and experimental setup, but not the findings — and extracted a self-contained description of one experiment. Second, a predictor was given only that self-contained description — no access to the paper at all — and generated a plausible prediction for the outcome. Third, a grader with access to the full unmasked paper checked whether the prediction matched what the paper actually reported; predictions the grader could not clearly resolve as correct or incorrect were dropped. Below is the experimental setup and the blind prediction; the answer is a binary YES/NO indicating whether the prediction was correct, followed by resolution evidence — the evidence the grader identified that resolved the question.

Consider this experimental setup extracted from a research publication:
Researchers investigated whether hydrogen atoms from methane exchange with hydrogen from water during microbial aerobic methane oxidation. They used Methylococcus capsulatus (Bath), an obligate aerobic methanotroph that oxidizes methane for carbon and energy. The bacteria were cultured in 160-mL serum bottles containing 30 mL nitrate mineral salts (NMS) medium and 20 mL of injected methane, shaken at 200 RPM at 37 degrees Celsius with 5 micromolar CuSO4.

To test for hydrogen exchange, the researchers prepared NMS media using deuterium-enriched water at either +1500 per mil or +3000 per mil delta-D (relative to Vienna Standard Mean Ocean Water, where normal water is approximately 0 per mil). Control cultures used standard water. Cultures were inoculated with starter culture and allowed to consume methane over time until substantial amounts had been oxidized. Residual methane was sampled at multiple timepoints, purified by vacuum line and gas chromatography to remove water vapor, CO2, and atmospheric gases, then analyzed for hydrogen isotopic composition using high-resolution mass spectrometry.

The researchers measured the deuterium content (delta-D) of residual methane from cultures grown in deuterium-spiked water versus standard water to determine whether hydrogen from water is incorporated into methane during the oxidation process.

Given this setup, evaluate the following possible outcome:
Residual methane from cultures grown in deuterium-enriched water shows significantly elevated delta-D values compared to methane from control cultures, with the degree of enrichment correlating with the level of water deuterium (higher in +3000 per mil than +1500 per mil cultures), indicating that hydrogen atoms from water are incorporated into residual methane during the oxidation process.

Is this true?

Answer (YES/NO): NO